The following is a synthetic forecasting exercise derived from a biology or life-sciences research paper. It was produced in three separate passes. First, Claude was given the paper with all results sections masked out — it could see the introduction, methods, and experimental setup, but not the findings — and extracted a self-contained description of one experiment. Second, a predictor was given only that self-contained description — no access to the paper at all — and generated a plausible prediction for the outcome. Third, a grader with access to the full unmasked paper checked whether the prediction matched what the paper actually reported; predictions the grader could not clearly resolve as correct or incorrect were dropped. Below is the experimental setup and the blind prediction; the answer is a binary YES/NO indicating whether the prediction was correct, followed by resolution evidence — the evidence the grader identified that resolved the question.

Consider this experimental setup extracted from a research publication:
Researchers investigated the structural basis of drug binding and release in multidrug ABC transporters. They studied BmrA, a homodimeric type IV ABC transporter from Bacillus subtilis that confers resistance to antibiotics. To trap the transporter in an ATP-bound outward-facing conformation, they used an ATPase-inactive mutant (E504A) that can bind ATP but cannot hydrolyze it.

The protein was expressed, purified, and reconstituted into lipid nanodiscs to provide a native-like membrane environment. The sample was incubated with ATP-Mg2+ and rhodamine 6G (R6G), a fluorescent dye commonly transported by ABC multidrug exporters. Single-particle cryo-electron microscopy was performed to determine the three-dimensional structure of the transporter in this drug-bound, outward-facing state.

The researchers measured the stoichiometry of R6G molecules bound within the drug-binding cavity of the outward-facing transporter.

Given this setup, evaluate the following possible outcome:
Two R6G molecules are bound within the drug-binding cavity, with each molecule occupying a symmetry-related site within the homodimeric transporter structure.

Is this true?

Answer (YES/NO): YES